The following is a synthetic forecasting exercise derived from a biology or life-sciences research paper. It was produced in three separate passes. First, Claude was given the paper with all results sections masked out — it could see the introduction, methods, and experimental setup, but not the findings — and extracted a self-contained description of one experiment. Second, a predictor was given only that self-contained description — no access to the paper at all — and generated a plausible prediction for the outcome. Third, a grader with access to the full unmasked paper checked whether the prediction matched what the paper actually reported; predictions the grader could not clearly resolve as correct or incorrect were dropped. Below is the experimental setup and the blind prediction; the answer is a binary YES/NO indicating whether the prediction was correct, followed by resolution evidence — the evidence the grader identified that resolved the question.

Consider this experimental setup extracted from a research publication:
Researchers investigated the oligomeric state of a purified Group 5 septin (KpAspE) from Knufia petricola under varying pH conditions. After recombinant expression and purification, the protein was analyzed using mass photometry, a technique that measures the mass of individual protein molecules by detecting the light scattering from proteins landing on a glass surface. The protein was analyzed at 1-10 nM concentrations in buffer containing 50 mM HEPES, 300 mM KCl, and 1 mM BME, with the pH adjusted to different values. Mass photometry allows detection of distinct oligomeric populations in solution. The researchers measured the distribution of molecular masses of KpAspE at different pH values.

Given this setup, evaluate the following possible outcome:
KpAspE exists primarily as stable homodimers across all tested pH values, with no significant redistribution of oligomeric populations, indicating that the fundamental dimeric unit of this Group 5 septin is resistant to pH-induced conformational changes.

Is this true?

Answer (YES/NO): NO